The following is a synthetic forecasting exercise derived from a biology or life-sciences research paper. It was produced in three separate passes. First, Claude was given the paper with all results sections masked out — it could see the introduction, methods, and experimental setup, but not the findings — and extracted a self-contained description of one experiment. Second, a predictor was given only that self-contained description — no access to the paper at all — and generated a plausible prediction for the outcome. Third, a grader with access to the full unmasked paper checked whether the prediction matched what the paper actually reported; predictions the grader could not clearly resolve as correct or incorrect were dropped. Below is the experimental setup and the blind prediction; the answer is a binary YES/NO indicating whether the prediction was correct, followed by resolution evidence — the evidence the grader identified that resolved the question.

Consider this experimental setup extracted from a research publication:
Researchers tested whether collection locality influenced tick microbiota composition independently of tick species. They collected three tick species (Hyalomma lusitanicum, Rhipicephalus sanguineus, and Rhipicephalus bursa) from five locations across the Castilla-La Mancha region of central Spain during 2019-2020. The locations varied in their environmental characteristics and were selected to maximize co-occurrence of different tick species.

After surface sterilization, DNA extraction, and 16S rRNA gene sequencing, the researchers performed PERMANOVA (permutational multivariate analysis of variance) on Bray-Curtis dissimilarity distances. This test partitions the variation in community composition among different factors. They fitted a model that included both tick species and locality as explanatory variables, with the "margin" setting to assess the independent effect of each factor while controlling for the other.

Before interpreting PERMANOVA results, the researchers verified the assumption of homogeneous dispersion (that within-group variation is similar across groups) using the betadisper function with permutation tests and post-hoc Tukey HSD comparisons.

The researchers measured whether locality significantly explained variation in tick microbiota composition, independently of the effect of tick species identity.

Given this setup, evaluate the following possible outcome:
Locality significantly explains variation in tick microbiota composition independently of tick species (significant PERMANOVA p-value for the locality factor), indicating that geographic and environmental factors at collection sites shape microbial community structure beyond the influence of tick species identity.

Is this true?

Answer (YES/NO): YES